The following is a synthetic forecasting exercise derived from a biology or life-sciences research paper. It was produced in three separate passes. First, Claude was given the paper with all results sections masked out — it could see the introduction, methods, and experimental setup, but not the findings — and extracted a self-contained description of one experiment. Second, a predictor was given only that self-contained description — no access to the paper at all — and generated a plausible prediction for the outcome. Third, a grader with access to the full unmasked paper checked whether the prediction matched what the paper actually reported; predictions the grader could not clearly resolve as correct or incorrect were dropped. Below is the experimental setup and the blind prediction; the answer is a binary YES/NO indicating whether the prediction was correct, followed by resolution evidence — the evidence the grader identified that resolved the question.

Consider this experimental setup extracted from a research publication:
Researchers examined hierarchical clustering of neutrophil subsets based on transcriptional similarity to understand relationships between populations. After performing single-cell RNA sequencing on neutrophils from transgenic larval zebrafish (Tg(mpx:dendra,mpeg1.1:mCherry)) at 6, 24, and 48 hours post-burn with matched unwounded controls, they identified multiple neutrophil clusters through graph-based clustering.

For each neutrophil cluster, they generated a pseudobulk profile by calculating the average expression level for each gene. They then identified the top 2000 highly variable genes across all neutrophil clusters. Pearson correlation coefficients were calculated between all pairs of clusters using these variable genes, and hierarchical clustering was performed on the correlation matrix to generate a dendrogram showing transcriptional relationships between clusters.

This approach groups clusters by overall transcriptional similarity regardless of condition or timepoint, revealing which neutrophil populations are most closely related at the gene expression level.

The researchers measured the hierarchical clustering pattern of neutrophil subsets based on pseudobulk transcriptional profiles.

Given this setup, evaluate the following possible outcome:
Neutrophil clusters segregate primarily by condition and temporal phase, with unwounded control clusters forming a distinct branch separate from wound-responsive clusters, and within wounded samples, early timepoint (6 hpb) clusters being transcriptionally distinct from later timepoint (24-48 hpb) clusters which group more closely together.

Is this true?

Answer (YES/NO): NO